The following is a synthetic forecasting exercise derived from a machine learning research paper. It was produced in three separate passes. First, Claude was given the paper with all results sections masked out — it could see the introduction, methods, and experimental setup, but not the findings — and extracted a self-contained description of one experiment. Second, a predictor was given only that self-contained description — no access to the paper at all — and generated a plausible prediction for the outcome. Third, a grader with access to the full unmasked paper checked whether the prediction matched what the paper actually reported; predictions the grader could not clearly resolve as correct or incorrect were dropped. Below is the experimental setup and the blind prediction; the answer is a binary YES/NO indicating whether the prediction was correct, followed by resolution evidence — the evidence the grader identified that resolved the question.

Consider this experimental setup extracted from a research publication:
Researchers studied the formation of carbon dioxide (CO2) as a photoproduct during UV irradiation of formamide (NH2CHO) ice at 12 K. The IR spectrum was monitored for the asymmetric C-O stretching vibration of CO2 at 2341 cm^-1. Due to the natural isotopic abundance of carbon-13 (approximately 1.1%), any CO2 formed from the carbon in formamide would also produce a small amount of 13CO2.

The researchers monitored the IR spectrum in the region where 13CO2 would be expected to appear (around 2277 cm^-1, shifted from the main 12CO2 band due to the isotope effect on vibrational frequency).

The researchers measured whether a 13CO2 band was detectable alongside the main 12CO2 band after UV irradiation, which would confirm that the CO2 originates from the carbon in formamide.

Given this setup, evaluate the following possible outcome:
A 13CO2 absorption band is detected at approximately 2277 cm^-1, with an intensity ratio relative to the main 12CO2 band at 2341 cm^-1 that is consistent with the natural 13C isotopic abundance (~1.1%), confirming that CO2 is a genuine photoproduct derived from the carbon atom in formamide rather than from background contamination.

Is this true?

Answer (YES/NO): YES